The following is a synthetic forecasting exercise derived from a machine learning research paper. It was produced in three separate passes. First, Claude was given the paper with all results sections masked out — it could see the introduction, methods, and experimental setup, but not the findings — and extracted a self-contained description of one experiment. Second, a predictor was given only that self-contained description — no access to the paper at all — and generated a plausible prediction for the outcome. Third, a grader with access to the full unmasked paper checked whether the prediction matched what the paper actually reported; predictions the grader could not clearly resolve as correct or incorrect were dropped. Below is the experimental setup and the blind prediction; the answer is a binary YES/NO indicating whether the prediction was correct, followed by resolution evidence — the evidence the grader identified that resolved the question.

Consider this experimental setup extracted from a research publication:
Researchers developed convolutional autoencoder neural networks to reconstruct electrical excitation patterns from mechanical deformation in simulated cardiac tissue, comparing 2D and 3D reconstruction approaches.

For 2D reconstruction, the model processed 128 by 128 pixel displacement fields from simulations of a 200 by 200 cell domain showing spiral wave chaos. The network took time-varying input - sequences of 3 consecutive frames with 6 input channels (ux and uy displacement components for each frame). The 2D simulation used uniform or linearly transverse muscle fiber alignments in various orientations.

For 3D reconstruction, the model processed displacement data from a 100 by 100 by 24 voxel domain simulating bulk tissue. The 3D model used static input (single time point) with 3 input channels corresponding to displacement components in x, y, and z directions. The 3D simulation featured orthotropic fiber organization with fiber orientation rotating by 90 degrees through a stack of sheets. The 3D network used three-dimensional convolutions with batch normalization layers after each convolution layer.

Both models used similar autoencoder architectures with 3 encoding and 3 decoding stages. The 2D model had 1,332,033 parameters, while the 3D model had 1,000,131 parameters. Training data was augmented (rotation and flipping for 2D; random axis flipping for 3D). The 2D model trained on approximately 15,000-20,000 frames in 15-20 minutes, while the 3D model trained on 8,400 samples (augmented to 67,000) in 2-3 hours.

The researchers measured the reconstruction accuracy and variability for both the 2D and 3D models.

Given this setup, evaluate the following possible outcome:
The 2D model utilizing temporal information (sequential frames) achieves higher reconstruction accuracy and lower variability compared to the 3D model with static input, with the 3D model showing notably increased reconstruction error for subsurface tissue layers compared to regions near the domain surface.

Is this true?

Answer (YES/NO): NO